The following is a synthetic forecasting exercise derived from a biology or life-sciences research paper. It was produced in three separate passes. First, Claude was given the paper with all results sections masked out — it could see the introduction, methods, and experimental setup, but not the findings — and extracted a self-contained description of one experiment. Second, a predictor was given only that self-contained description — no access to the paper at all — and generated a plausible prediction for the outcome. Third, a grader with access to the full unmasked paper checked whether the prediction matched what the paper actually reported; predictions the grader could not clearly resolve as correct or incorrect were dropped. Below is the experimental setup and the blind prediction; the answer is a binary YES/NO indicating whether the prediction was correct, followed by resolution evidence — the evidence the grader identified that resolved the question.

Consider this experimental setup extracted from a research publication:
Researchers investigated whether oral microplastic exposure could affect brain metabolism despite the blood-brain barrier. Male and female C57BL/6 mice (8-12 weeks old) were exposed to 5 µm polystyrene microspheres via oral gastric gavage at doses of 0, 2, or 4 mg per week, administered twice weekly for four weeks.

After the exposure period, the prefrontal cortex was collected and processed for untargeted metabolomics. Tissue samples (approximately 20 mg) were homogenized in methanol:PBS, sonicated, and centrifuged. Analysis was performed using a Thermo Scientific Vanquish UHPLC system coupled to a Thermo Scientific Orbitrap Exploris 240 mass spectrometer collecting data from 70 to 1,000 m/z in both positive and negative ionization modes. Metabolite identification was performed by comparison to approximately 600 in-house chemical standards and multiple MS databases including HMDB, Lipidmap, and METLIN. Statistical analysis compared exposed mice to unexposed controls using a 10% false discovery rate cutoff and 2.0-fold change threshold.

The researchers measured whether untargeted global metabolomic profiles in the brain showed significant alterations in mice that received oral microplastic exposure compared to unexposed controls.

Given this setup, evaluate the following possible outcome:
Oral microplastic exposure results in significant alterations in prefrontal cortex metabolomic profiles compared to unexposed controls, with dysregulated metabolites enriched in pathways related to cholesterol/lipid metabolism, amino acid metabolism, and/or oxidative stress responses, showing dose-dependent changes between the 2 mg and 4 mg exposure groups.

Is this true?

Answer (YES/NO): YES